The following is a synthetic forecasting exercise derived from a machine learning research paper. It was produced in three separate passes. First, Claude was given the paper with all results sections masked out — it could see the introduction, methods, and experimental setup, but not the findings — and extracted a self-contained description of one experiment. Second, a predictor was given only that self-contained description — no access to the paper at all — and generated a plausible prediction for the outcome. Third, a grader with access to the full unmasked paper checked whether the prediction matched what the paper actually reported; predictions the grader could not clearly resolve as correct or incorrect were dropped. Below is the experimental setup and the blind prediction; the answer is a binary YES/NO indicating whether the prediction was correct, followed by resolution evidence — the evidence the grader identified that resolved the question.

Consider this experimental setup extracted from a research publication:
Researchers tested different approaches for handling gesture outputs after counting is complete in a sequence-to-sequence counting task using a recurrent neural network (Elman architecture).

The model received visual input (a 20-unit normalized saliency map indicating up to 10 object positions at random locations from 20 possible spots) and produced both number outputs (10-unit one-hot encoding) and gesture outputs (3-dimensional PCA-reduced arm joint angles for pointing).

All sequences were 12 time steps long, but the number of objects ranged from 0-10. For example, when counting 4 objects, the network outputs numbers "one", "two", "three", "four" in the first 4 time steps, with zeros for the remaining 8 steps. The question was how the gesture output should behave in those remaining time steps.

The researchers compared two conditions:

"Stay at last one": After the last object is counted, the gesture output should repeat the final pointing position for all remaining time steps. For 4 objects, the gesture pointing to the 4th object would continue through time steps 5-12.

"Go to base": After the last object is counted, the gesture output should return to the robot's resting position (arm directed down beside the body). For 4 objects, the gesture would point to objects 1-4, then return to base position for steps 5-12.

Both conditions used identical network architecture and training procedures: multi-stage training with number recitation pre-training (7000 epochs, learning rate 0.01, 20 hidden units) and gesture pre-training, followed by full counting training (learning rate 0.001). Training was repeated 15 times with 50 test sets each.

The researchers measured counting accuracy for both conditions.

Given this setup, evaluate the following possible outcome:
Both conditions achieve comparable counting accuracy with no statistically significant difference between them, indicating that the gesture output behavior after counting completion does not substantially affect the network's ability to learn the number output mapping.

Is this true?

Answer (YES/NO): NO